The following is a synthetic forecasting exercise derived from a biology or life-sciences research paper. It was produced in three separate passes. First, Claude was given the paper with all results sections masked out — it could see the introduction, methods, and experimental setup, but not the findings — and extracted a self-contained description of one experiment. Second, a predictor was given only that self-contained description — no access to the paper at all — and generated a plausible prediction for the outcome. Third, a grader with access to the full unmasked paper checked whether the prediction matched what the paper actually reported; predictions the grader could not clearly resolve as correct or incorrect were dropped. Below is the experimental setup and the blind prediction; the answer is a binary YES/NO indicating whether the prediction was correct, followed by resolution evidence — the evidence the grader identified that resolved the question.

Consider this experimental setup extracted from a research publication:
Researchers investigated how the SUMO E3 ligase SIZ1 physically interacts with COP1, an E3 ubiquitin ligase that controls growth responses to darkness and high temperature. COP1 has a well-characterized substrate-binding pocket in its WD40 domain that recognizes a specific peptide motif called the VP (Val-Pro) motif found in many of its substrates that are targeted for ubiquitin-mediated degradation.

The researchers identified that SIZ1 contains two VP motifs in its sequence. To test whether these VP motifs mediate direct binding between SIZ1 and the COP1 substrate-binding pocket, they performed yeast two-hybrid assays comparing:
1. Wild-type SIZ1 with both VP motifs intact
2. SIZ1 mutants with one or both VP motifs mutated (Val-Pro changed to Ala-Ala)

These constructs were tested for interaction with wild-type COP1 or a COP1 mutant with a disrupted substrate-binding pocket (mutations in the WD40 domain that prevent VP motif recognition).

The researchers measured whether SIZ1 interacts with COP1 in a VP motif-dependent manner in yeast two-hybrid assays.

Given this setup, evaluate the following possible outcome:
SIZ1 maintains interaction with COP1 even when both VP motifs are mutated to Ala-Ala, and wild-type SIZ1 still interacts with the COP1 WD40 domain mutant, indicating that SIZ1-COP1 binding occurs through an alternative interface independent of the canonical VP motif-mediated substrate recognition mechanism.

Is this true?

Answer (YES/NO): NO